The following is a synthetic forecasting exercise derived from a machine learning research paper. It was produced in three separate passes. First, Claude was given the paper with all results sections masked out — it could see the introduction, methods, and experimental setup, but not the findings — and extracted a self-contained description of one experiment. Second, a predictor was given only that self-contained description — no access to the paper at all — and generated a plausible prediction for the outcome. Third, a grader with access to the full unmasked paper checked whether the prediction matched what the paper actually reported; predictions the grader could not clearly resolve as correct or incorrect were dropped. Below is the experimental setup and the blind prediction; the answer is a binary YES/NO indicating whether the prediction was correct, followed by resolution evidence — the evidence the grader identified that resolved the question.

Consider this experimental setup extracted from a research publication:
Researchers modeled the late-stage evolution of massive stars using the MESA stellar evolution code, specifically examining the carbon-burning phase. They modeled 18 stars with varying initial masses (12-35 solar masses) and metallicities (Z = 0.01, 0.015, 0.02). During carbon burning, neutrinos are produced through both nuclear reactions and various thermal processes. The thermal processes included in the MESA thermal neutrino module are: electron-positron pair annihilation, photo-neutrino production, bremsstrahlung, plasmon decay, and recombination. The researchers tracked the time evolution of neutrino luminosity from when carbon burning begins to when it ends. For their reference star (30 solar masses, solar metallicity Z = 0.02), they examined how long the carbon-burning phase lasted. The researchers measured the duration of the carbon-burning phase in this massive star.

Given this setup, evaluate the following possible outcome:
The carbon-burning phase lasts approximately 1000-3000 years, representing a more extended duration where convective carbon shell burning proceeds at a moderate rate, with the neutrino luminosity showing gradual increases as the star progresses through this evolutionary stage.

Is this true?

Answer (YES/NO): NO